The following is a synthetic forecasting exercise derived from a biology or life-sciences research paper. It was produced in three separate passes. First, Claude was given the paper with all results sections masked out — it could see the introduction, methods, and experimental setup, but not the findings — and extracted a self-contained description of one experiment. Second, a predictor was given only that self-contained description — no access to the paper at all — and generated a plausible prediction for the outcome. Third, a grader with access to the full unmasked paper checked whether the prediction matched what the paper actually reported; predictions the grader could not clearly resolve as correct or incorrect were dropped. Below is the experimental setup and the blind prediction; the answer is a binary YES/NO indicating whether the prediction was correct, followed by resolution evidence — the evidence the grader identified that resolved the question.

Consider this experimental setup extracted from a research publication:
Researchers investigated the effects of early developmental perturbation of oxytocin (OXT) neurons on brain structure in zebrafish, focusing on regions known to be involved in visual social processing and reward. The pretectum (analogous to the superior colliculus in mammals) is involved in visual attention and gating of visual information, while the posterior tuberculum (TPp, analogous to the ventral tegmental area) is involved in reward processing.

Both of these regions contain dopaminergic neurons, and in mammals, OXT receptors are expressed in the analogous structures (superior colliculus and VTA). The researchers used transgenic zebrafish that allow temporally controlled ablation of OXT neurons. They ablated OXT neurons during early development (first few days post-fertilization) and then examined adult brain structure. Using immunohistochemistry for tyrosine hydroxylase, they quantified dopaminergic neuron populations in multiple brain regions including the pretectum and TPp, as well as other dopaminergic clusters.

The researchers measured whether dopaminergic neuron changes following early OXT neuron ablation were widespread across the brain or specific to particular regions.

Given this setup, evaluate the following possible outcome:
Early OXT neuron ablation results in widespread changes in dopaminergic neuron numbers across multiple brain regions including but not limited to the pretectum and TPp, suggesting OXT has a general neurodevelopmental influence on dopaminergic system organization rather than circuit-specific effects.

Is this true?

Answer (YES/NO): NO